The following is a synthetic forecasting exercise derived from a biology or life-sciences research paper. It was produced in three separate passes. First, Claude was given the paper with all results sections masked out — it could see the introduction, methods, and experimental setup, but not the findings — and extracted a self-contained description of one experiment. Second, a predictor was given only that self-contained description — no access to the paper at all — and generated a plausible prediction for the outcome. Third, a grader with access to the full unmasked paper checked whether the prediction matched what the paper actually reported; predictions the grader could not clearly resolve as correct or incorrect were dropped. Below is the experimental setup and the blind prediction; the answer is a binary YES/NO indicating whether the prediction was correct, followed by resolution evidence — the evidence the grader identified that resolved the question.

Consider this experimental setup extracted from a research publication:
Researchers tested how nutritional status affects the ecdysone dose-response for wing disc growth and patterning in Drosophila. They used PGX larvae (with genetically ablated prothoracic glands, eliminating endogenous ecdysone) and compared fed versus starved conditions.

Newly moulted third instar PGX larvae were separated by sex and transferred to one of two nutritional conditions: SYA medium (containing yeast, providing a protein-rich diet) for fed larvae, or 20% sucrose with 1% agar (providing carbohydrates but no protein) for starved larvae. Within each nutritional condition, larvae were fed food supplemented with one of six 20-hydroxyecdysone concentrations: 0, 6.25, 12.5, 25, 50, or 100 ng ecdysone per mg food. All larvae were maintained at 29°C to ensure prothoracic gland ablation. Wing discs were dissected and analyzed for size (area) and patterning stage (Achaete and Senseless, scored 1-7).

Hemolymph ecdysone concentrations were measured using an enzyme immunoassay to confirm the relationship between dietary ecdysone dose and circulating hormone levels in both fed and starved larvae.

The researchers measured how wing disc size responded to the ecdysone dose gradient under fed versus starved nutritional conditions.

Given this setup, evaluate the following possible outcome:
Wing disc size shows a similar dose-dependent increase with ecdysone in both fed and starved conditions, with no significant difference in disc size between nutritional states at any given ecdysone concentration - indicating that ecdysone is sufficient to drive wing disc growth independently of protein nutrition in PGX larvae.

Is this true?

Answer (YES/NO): NO